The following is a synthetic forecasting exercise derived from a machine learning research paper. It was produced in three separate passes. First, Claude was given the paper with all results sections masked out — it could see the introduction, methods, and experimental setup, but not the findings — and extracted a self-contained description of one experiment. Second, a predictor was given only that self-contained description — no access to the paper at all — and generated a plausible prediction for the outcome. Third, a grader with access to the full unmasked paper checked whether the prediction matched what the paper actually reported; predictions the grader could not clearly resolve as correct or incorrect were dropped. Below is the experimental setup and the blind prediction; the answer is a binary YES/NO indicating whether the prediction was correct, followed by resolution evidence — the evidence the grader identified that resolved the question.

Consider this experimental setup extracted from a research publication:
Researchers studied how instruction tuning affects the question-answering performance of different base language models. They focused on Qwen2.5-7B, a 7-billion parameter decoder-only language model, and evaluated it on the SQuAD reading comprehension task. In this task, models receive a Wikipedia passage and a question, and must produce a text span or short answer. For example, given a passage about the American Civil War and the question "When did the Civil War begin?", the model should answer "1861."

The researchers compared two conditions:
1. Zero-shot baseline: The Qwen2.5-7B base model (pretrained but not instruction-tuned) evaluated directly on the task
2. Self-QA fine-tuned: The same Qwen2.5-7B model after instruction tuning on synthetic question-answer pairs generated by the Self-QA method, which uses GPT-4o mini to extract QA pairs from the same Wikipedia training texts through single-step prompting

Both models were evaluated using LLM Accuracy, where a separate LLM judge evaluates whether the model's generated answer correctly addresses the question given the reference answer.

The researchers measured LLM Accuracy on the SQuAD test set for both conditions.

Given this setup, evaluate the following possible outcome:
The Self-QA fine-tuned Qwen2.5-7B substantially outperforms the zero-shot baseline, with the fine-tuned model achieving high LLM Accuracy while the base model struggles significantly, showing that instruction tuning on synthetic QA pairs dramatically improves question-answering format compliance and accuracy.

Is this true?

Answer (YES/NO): NO